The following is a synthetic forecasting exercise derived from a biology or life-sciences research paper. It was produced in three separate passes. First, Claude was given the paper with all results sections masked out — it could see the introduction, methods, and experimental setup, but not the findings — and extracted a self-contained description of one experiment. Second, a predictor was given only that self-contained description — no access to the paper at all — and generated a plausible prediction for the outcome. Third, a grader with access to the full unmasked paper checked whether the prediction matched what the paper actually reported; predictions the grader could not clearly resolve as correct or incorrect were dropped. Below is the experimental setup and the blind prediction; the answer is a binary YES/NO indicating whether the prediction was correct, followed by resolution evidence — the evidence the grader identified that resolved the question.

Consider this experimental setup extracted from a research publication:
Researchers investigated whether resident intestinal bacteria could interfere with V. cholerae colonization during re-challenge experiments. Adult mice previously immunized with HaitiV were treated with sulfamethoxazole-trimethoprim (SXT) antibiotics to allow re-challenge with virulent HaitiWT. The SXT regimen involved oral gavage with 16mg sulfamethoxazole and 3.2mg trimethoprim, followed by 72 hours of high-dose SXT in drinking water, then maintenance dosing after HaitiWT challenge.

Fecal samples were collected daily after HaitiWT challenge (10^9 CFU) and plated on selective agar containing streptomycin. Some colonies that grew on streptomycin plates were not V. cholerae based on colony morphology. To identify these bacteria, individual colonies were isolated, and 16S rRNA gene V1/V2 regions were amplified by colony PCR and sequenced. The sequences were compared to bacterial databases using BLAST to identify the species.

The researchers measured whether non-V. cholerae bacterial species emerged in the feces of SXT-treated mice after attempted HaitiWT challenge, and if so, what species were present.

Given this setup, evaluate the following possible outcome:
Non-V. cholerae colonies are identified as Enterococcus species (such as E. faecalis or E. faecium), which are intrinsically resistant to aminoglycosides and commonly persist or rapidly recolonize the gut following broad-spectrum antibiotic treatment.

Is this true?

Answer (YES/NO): NO